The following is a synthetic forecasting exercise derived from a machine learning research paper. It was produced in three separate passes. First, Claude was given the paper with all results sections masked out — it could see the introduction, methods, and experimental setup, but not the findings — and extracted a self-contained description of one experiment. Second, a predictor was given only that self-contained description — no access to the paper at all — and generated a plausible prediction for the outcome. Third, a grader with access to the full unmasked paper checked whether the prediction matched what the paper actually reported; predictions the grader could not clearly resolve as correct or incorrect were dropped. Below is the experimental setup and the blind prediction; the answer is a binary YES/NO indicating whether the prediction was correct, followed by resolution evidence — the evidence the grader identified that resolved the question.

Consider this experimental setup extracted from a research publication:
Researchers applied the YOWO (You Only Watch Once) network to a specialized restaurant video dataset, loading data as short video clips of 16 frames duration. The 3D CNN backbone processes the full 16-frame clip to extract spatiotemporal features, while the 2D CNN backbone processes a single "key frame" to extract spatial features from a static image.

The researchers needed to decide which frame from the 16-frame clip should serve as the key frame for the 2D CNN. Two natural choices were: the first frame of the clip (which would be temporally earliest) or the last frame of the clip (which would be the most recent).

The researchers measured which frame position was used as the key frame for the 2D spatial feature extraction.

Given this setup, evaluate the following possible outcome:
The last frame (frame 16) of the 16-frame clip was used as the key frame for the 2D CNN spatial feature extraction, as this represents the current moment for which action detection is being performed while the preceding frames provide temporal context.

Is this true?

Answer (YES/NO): YES